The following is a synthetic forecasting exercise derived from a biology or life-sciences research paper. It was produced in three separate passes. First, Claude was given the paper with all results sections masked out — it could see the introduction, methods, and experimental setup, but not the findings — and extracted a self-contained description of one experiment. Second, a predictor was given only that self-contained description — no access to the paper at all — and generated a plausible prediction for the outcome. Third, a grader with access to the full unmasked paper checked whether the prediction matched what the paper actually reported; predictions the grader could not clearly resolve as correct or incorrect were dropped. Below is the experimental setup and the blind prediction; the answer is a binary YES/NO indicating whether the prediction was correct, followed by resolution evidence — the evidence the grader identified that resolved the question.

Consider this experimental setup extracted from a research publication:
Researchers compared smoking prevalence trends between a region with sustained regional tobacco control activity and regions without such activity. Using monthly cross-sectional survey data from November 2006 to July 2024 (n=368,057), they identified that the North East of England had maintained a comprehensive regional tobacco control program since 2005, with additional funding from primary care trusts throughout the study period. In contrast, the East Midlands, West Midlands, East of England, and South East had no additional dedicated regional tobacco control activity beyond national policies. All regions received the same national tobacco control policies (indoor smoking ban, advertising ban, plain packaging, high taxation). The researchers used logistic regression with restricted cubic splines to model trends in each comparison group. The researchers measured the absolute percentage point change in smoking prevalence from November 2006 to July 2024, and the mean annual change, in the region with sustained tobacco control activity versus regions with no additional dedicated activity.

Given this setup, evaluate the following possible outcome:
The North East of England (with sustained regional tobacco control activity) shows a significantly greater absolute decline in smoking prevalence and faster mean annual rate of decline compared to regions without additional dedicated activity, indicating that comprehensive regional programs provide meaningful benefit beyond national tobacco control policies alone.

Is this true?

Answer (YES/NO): YES